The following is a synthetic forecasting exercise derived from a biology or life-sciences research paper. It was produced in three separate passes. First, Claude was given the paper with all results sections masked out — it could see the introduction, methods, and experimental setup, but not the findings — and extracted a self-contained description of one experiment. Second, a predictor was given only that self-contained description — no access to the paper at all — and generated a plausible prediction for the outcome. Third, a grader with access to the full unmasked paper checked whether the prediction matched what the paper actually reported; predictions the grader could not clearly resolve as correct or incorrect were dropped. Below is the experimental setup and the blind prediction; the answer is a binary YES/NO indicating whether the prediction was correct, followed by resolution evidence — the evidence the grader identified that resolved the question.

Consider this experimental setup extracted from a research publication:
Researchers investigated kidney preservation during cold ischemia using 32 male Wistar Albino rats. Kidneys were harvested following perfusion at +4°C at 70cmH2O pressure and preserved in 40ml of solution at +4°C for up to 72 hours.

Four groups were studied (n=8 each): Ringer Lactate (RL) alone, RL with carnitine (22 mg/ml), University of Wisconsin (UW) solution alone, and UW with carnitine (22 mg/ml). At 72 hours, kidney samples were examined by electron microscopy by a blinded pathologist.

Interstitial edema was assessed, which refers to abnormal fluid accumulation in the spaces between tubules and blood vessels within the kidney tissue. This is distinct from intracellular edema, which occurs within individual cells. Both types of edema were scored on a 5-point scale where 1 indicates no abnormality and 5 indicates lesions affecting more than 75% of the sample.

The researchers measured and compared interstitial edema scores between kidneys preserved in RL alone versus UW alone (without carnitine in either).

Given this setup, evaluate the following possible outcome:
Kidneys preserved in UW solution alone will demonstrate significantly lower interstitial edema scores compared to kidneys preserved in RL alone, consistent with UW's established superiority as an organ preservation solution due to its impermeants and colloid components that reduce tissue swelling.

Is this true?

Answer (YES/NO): YES